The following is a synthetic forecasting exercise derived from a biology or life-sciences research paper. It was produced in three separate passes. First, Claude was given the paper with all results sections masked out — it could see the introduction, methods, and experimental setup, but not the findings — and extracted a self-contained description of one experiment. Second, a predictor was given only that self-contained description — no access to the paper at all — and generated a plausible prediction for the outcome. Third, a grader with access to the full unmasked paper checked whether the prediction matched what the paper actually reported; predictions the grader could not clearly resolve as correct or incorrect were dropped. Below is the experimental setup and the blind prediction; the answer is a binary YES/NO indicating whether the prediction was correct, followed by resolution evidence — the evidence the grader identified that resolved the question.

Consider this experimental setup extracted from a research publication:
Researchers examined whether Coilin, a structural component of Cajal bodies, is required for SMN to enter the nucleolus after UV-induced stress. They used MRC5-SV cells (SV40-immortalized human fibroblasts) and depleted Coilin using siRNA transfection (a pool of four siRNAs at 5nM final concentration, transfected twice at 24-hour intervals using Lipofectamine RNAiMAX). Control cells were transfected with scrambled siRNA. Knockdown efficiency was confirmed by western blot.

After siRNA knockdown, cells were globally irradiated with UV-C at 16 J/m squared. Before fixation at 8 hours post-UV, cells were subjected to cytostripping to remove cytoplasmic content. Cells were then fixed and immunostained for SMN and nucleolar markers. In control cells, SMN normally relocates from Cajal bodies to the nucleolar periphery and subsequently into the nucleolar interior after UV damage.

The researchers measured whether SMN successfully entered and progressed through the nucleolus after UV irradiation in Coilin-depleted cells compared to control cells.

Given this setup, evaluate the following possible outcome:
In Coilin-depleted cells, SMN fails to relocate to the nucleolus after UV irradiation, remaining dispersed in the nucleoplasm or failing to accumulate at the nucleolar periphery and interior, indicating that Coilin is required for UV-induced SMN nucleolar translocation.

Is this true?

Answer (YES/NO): YES